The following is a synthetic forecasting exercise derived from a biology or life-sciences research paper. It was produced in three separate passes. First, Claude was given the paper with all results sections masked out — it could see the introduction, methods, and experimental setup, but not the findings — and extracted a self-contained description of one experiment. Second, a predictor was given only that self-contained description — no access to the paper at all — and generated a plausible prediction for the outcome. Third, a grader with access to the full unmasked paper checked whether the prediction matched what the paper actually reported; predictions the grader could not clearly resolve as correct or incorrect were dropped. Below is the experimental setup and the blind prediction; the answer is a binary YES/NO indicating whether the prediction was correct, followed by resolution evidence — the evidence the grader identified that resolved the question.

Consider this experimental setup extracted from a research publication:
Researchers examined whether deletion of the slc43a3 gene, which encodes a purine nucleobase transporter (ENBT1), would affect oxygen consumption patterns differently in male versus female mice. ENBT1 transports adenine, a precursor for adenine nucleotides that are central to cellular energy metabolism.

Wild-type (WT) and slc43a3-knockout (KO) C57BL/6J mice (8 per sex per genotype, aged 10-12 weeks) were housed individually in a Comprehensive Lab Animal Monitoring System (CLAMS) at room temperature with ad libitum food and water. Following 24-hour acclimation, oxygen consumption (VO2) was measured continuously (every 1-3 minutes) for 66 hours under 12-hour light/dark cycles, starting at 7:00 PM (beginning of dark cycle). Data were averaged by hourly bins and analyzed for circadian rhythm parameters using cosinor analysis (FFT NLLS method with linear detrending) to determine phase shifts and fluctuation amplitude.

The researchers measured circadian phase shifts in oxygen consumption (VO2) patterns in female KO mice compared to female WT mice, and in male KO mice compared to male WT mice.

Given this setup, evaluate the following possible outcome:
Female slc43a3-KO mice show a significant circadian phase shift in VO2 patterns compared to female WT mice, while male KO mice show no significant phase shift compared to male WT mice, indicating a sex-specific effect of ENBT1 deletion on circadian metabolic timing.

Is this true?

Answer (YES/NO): YES